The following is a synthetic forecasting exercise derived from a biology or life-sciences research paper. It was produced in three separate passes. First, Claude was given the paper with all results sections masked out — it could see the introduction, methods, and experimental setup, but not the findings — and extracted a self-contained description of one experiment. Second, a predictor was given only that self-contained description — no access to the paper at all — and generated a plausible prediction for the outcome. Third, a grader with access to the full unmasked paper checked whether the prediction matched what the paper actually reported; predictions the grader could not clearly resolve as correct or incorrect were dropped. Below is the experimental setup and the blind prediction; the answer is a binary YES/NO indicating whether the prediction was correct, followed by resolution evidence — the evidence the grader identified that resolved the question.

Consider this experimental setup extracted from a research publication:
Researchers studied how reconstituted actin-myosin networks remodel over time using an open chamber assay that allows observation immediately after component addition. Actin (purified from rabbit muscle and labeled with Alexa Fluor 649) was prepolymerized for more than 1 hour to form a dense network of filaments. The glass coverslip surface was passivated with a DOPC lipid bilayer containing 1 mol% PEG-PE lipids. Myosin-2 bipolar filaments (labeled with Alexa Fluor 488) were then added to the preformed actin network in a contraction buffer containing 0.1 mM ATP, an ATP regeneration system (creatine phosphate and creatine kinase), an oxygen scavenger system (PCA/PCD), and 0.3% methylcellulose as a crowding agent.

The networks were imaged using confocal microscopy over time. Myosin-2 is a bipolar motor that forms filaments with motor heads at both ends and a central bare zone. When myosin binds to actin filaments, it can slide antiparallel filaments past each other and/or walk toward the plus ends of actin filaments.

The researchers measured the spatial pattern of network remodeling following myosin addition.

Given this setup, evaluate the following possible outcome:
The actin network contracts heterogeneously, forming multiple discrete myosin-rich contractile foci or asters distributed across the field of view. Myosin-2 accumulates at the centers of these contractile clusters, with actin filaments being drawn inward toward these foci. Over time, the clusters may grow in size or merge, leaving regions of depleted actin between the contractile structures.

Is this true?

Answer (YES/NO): YES